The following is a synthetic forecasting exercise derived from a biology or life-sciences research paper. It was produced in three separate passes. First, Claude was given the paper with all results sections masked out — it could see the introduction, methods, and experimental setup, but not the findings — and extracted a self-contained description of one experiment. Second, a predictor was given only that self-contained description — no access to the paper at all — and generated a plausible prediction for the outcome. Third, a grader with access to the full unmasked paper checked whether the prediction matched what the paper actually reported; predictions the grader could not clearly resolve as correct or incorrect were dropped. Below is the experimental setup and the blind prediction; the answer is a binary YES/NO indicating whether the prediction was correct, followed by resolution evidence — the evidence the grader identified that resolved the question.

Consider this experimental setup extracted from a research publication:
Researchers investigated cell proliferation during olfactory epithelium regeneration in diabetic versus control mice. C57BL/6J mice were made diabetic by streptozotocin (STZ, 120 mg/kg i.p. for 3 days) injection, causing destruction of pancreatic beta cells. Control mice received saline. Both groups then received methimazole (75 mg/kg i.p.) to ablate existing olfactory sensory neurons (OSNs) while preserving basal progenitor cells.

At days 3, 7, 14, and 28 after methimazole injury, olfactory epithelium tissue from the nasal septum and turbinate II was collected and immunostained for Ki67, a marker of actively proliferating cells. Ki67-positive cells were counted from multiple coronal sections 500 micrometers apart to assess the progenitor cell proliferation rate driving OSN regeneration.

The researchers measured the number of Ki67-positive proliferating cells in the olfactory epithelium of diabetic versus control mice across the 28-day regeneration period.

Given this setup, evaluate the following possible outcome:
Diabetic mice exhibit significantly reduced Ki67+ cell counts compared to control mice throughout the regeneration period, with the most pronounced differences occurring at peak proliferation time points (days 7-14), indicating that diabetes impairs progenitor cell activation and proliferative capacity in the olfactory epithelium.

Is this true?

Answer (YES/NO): NO